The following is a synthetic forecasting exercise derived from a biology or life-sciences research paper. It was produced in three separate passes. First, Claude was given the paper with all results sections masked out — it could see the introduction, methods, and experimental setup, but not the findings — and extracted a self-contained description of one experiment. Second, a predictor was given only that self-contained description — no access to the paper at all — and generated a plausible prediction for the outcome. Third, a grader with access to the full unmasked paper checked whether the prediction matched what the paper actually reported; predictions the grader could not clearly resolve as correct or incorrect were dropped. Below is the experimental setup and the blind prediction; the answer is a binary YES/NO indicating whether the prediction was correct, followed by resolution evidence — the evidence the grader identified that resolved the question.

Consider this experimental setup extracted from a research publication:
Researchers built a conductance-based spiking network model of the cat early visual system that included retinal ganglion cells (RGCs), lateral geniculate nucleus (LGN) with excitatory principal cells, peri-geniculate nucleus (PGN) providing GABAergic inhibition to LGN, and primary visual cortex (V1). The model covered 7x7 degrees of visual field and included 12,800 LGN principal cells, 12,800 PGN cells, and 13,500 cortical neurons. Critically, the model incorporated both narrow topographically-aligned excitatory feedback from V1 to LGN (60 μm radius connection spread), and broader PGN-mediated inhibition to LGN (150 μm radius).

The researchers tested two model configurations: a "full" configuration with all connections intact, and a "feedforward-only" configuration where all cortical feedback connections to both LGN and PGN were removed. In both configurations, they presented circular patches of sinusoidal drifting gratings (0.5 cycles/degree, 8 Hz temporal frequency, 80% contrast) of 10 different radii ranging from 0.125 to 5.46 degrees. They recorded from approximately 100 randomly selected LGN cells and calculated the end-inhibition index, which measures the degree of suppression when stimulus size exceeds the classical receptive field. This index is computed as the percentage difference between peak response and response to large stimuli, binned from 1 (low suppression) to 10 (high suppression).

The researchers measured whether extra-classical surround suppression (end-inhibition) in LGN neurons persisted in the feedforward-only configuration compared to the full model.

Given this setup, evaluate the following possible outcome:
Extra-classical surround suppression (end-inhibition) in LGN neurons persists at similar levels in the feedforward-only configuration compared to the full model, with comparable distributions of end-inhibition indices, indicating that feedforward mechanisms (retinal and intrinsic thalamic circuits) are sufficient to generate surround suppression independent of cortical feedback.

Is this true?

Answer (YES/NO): NO